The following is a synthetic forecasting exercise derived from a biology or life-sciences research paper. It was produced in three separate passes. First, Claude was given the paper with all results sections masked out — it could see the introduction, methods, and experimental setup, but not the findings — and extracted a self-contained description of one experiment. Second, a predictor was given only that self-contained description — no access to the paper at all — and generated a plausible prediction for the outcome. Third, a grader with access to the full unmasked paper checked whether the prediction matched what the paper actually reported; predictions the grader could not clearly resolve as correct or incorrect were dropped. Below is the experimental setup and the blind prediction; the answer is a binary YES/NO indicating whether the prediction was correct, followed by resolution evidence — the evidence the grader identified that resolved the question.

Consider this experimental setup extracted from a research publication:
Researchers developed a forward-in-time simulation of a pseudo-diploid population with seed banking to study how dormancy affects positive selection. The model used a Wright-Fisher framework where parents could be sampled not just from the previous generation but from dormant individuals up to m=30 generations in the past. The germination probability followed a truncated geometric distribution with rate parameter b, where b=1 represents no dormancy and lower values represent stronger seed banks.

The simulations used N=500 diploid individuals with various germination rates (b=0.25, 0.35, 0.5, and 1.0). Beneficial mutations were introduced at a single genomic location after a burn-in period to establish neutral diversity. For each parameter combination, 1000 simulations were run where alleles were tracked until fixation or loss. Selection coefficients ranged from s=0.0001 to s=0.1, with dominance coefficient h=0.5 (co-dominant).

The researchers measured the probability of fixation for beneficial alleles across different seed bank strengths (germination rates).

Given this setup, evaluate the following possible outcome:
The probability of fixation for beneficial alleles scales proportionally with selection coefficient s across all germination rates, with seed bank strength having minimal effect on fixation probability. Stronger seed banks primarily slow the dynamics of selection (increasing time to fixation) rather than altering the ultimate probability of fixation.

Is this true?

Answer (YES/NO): YES